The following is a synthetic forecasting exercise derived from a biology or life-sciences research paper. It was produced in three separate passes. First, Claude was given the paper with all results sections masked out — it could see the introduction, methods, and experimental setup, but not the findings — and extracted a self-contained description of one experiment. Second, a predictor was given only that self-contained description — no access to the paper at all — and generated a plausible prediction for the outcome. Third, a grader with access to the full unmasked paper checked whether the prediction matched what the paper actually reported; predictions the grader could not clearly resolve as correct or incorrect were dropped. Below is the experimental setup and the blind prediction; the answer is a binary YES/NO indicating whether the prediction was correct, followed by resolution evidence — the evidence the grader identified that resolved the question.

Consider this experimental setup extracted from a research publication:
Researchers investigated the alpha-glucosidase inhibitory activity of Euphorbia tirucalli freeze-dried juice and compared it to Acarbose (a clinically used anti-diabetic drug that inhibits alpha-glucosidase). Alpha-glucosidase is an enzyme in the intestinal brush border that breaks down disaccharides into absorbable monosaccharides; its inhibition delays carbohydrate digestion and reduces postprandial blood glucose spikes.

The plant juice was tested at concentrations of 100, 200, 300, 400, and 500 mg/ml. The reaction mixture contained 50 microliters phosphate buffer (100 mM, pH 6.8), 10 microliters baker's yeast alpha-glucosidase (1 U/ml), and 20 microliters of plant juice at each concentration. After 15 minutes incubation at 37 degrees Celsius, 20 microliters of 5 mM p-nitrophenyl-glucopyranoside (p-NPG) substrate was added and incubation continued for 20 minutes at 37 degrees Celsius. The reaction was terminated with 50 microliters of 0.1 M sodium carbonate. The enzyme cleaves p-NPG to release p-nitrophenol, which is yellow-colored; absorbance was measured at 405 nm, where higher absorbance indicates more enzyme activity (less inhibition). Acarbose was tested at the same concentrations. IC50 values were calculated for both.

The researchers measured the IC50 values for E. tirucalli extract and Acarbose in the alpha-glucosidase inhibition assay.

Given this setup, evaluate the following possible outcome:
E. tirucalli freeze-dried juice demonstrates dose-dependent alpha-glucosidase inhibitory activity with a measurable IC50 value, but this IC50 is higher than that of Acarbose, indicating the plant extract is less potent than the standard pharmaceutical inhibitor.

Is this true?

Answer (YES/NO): YES